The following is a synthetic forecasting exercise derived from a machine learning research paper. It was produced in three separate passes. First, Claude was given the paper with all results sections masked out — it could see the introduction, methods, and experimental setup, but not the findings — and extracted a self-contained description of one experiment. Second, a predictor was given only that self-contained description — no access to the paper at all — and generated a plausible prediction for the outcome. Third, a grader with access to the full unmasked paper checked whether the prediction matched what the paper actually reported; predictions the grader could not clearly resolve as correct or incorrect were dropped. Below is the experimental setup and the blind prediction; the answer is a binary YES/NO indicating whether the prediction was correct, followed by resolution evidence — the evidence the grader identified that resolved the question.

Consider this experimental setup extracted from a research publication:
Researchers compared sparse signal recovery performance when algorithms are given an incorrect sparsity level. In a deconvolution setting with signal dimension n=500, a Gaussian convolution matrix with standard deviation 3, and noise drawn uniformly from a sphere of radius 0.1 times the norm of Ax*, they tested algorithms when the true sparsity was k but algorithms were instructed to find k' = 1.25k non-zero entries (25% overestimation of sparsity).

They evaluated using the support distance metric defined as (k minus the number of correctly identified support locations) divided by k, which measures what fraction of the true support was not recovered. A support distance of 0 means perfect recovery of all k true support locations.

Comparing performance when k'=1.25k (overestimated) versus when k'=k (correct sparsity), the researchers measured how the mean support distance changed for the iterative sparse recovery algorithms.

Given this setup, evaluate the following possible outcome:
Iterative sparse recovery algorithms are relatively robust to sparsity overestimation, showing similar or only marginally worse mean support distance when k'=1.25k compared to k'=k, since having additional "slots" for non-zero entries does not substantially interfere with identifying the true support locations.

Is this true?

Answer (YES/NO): NO